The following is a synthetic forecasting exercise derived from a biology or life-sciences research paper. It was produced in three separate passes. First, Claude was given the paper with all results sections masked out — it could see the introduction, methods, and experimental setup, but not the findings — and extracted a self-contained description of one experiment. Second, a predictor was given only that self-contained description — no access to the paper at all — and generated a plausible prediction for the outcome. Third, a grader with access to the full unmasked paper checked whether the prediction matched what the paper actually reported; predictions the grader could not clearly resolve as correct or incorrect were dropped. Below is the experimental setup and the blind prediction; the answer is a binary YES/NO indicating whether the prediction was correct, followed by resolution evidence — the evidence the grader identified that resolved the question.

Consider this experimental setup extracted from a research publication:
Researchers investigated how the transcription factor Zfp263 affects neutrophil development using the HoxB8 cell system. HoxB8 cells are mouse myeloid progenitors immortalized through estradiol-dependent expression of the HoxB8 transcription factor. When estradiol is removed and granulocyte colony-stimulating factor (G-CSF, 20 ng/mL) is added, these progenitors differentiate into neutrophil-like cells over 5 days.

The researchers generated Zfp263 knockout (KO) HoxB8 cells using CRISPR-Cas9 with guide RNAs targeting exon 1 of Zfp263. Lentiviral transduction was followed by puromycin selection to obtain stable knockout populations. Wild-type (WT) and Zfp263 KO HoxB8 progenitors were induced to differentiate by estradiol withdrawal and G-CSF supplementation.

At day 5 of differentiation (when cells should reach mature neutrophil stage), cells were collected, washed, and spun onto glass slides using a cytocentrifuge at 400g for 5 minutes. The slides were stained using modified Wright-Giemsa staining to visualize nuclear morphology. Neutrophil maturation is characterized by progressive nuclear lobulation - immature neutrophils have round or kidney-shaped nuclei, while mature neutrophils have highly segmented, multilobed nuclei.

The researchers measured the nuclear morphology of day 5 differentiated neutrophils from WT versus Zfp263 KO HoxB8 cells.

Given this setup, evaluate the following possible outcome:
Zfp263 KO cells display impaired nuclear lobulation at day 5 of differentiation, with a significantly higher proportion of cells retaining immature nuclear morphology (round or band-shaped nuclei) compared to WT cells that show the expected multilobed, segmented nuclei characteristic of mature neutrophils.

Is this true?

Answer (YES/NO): YES